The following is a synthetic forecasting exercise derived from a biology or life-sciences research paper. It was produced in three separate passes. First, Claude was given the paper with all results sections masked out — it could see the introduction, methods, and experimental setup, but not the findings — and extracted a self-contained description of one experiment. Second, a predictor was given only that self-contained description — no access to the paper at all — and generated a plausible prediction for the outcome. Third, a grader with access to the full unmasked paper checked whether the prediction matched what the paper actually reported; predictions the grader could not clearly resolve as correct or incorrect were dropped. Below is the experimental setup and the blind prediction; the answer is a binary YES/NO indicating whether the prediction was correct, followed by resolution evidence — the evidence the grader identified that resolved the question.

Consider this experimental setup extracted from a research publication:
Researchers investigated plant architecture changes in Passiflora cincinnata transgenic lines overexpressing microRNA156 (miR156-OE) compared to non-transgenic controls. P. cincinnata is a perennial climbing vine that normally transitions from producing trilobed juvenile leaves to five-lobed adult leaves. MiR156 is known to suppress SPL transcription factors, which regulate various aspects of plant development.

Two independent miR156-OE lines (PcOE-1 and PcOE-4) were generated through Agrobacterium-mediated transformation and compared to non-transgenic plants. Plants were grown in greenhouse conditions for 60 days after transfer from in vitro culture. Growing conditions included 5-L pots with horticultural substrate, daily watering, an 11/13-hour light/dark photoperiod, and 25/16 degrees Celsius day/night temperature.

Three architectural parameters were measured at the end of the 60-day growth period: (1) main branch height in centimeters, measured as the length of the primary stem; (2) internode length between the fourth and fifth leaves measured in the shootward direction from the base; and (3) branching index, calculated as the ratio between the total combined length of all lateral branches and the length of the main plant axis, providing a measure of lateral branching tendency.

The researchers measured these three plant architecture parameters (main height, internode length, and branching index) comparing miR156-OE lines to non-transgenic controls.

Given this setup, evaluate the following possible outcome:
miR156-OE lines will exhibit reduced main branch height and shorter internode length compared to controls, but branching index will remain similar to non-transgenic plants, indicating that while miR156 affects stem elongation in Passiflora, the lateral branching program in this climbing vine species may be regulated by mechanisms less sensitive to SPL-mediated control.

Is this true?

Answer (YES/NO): NO